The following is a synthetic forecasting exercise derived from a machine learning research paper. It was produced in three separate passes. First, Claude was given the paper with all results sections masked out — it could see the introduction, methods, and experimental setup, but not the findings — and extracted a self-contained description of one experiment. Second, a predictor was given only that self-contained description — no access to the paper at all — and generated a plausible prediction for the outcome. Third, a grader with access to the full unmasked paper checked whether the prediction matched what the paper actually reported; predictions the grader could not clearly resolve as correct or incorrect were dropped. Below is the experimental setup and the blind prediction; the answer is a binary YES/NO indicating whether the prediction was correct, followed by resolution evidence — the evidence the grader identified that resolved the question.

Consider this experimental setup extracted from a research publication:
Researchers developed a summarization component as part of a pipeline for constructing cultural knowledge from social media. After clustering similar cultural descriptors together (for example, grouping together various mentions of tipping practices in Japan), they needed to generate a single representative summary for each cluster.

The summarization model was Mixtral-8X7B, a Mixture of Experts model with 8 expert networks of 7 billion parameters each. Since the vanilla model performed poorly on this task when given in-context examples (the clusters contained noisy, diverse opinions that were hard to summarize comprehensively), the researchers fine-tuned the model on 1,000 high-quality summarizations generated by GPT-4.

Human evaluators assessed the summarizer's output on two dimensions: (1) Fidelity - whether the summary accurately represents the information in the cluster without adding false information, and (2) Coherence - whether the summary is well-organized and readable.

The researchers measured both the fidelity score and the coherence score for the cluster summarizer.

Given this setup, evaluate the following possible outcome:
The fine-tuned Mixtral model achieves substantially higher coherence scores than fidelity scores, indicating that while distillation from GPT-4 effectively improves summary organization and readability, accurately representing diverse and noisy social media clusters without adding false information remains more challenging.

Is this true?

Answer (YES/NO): YES